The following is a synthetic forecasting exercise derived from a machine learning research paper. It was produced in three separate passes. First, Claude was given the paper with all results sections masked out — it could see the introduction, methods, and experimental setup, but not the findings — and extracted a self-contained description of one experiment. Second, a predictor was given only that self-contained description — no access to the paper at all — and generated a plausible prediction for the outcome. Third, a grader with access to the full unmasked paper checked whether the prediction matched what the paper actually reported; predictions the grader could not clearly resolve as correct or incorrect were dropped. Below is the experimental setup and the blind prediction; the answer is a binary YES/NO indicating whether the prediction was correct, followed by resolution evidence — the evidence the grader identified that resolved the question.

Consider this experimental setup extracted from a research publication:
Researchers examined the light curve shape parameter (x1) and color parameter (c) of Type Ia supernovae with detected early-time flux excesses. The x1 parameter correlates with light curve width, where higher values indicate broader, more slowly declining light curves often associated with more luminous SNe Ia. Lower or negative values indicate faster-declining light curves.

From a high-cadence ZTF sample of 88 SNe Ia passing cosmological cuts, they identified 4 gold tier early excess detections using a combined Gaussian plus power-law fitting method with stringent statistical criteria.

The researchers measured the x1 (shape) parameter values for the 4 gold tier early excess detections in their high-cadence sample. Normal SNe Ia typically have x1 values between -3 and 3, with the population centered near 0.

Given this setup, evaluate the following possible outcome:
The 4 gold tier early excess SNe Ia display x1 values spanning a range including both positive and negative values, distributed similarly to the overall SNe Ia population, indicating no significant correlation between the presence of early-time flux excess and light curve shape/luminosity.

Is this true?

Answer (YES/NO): NO